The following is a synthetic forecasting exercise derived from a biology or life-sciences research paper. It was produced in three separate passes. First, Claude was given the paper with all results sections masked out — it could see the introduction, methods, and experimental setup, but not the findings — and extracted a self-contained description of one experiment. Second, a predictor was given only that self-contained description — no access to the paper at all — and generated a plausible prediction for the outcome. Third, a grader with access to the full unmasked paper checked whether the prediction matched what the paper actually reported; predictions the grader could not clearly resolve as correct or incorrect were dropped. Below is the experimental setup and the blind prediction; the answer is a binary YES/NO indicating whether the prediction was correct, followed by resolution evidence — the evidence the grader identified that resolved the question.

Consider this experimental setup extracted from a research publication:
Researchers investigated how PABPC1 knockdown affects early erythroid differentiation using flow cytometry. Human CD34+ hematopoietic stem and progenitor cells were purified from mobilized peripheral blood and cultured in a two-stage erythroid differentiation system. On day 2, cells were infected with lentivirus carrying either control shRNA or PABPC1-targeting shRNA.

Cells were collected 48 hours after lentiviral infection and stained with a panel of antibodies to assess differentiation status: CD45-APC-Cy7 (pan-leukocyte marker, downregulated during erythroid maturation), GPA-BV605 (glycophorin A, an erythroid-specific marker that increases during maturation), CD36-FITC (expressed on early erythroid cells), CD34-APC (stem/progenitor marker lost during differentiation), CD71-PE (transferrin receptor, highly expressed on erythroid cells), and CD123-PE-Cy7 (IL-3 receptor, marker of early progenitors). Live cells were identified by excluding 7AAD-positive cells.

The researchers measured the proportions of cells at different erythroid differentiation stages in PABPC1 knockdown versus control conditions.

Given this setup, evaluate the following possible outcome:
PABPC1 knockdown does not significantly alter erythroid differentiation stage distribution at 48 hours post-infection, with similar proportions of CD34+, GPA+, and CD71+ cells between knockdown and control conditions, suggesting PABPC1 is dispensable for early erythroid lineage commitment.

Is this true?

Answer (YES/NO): NO